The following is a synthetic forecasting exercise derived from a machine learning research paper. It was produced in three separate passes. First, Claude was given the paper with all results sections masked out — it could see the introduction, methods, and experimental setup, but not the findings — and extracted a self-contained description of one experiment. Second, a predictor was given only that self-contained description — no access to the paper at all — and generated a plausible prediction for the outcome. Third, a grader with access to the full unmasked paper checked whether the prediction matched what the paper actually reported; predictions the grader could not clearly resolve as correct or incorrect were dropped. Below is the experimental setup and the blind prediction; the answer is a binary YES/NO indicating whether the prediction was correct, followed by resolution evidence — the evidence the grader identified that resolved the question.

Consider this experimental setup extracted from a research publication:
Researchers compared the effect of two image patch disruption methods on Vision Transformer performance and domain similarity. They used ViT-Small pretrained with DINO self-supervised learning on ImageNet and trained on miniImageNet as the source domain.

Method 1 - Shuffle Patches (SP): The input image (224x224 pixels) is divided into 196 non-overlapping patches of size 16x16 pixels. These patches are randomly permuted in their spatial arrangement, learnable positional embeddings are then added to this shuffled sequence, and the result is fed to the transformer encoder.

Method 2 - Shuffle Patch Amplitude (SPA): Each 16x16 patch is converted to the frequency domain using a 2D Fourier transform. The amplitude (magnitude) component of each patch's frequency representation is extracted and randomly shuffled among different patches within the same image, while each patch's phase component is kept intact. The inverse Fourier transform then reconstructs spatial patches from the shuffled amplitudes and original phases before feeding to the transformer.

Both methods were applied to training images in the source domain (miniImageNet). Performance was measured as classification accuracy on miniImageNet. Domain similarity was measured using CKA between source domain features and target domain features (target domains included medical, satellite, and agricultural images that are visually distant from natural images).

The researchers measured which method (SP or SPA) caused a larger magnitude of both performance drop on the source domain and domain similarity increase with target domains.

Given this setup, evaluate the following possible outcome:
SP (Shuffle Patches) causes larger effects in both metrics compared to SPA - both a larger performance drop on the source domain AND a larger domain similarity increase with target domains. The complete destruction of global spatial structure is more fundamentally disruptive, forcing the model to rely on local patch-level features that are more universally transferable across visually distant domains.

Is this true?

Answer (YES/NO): NO